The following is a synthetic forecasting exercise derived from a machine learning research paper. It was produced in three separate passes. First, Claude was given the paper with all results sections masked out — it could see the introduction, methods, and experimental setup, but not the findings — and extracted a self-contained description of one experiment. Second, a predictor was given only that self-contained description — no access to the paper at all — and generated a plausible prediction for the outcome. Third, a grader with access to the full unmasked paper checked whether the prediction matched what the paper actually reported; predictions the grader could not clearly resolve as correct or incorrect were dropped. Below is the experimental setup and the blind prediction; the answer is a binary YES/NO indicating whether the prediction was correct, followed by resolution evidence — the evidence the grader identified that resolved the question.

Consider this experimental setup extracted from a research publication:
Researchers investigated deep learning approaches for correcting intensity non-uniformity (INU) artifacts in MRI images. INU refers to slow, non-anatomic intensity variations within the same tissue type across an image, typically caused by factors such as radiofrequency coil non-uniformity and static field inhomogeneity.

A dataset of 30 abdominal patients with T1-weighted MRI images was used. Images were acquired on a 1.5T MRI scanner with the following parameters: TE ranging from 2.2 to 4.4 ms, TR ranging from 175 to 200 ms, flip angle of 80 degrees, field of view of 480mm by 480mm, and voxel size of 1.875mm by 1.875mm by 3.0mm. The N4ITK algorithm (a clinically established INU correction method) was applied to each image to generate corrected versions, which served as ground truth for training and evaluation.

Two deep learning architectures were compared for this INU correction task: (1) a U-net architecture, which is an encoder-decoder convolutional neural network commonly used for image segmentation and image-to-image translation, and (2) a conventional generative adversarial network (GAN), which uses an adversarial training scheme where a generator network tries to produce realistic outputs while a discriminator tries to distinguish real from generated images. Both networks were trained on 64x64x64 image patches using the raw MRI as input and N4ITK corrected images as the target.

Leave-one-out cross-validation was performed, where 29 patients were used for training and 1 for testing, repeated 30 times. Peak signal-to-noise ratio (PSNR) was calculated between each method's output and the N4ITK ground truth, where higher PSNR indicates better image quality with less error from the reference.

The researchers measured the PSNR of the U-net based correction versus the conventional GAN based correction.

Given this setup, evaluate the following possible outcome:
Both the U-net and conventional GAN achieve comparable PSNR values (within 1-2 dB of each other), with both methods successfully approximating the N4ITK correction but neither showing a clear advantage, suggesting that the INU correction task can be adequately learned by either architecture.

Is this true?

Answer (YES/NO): NO